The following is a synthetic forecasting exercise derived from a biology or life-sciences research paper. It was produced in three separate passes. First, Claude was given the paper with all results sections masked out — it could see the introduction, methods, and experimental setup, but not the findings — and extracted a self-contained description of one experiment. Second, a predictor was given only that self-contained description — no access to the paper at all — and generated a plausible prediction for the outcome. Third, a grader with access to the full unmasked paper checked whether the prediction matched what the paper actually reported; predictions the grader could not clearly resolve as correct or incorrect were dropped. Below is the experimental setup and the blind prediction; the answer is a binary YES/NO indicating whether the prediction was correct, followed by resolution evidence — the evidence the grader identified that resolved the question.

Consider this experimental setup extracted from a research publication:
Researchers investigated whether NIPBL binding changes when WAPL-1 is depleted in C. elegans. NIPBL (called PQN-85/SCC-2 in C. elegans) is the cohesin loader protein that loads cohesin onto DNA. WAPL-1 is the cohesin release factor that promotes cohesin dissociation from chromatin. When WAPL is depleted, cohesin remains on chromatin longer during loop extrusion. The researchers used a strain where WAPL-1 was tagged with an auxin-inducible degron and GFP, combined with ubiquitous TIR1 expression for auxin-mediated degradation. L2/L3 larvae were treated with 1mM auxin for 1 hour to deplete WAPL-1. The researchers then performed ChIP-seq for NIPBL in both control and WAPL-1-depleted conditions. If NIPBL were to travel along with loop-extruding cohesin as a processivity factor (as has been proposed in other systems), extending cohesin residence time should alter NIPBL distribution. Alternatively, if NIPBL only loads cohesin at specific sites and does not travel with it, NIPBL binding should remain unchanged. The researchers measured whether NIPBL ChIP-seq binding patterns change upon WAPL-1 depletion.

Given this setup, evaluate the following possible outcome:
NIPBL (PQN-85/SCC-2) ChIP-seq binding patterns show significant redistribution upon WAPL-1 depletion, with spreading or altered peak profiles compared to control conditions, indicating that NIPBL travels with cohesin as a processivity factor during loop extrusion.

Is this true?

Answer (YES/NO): NO